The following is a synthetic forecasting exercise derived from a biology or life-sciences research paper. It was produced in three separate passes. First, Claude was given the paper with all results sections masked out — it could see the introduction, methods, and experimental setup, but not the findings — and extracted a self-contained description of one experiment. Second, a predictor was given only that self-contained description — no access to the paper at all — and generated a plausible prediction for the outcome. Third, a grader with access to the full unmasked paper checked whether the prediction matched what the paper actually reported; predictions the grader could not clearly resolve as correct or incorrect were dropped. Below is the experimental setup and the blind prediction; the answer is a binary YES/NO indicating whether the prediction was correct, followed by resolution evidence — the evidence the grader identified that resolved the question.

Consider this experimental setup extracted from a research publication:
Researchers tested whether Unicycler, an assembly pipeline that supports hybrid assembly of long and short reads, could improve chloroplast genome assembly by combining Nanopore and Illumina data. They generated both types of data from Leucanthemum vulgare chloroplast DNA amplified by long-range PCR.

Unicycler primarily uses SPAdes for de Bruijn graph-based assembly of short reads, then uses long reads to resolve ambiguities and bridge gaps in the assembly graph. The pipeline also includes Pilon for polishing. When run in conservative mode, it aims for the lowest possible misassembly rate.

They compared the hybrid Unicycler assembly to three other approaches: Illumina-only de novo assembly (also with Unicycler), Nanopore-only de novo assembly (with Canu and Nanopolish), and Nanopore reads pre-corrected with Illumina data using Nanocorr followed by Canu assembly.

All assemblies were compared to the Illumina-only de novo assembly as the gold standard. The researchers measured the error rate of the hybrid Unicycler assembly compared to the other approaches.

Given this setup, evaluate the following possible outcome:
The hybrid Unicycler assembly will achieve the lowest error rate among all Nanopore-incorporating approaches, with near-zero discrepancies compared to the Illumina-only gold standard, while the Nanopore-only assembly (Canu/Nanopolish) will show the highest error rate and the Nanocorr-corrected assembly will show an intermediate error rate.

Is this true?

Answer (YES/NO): YES